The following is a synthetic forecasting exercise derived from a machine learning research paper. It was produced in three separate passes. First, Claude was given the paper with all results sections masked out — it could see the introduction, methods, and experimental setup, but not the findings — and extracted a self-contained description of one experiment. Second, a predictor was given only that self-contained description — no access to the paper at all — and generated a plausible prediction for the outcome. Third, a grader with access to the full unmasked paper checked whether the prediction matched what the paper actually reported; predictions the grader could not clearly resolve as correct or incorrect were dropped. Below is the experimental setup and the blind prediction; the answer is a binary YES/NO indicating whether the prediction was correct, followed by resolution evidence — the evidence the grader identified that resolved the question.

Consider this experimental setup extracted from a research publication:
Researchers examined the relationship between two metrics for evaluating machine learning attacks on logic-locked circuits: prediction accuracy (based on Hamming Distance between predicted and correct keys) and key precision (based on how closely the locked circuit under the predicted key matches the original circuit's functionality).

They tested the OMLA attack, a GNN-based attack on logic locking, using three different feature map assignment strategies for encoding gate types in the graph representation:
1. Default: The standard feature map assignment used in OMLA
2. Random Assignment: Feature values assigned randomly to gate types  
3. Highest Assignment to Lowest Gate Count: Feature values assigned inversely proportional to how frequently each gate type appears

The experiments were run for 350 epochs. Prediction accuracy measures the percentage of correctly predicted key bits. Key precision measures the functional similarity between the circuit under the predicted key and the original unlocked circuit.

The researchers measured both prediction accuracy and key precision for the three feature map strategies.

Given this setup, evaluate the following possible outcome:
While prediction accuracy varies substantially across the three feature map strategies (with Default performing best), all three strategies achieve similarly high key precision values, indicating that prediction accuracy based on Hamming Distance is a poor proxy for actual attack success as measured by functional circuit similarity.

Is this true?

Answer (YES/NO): NO